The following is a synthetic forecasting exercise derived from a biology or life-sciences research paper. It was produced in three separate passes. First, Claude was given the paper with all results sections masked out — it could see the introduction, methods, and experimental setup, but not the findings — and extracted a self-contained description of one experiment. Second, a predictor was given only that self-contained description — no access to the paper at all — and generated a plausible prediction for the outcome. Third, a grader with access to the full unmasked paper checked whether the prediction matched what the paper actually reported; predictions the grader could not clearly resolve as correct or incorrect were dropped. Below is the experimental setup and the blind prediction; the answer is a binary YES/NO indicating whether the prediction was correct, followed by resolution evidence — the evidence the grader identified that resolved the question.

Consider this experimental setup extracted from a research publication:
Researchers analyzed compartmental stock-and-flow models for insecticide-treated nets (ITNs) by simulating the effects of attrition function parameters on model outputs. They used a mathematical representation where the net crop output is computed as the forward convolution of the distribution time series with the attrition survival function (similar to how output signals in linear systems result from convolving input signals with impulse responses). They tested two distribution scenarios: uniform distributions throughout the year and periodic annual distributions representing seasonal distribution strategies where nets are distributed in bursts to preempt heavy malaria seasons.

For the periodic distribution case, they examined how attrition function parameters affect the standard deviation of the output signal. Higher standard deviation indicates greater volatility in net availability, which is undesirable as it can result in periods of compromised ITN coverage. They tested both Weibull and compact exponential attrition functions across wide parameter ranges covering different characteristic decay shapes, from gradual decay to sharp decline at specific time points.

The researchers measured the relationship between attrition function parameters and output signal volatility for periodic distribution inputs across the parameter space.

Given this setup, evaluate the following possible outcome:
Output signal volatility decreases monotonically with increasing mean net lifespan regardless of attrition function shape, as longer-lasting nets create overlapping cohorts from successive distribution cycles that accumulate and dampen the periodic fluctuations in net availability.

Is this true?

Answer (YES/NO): NO